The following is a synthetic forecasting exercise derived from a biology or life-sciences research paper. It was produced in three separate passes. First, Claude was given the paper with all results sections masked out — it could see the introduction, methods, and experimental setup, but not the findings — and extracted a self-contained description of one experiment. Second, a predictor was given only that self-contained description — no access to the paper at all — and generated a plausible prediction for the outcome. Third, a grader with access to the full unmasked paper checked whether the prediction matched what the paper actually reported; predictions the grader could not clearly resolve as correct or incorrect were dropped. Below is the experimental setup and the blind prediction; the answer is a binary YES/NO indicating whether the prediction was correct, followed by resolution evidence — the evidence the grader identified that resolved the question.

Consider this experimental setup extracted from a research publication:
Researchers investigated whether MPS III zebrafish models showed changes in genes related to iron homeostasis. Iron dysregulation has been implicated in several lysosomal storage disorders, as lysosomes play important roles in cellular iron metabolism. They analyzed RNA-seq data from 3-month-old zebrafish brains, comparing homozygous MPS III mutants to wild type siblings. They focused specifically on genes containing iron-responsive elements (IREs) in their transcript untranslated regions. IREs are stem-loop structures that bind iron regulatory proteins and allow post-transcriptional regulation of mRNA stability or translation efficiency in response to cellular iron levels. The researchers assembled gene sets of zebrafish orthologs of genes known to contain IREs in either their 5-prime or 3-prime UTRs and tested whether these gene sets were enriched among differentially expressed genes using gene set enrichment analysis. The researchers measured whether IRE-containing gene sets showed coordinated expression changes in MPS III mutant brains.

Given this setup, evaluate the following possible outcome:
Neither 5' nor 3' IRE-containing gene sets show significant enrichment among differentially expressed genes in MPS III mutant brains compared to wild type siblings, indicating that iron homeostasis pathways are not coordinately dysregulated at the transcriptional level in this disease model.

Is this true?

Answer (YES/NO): NO